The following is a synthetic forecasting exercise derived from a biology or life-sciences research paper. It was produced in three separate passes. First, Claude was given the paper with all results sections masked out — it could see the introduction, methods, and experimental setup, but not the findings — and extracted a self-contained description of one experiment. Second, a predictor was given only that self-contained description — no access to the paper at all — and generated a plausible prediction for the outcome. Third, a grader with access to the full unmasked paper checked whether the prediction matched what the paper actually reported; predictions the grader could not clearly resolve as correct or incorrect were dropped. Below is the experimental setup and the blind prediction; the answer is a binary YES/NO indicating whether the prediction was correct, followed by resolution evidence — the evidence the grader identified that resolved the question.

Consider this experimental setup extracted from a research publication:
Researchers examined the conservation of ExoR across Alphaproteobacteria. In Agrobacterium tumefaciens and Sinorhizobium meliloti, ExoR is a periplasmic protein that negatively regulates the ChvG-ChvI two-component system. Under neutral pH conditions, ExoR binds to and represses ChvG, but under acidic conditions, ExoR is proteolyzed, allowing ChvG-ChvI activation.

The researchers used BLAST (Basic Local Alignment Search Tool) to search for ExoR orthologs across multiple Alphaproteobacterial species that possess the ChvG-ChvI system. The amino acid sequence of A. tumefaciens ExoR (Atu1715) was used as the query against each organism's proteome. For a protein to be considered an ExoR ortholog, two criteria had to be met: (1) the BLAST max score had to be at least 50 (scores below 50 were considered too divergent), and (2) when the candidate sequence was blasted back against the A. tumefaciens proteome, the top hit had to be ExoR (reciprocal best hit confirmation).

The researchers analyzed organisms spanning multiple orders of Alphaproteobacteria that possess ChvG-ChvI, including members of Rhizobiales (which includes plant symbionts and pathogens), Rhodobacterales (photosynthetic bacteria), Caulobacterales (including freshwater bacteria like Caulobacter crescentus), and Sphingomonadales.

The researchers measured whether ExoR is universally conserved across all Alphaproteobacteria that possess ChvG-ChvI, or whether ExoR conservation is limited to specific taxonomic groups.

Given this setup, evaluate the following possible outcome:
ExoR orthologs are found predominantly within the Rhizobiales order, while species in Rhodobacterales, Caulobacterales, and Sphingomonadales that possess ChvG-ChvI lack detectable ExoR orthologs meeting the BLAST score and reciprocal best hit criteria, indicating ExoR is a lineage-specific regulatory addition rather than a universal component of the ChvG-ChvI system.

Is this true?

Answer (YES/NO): YES